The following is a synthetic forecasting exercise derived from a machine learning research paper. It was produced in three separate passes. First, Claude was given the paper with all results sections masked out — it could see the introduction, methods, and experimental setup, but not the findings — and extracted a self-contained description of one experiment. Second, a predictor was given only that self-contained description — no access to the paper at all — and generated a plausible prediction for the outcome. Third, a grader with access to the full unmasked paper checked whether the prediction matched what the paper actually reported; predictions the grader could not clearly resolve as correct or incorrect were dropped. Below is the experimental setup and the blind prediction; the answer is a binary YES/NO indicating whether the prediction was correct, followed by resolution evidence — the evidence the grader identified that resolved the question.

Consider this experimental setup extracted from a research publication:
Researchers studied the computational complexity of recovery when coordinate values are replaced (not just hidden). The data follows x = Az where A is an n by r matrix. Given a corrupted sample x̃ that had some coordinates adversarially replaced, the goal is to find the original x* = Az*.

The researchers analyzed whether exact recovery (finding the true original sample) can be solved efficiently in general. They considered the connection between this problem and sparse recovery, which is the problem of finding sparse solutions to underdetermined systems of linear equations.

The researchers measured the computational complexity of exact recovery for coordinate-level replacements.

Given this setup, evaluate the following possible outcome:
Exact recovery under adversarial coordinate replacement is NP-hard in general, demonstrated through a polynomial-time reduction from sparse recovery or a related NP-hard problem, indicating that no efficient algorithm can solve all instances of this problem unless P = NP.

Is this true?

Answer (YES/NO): YES